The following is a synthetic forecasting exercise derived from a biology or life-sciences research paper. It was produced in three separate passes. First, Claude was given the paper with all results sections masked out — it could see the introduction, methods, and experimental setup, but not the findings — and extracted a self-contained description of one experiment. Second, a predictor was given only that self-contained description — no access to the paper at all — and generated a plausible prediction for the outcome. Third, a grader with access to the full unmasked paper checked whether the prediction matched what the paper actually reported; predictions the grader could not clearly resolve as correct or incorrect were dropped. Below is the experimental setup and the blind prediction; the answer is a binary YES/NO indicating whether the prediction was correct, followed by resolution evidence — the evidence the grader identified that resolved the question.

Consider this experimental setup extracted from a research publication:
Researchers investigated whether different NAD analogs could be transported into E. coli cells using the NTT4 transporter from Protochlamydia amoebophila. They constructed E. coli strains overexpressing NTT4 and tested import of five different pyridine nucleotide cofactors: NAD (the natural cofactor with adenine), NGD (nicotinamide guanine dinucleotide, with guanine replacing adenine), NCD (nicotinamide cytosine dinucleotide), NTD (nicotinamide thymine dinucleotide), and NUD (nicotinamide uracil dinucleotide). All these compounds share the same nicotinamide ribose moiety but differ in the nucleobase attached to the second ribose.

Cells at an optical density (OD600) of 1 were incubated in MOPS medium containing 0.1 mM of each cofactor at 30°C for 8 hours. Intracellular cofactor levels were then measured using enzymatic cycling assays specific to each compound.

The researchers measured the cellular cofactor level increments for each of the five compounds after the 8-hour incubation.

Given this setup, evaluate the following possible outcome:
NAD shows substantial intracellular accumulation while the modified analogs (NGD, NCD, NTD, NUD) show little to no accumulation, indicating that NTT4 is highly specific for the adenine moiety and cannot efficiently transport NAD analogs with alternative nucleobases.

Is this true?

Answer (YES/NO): NO